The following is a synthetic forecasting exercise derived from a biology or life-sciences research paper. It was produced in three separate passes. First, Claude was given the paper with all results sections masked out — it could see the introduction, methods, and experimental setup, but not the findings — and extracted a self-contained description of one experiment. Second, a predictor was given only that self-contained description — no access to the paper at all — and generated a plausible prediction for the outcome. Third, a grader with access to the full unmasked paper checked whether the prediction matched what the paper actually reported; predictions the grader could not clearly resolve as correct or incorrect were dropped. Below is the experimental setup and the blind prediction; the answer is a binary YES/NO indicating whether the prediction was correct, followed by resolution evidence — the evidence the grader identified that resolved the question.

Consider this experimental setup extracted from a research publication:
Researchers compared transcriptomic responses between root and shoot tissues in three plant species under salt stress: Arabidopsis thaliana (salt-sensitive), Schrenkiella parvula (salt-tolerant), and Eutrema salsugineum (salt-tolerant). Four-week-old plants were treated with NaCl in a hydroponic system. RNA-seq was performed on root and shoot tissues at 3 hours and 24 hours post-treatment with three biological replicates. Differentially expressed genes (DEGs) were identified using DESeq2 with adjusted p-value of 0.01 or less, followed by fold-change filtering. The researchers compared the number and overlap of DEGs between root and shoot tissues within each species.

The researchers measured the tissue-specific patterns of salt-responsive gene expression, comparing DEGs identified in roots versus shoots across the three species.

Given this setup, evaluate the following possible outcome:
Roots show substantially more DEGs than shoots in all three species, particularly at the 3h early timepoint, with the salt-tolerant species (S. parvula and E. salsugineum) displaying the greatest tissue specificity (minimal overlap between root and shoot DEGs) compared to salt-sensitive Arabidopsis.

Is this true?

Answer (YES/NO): NO